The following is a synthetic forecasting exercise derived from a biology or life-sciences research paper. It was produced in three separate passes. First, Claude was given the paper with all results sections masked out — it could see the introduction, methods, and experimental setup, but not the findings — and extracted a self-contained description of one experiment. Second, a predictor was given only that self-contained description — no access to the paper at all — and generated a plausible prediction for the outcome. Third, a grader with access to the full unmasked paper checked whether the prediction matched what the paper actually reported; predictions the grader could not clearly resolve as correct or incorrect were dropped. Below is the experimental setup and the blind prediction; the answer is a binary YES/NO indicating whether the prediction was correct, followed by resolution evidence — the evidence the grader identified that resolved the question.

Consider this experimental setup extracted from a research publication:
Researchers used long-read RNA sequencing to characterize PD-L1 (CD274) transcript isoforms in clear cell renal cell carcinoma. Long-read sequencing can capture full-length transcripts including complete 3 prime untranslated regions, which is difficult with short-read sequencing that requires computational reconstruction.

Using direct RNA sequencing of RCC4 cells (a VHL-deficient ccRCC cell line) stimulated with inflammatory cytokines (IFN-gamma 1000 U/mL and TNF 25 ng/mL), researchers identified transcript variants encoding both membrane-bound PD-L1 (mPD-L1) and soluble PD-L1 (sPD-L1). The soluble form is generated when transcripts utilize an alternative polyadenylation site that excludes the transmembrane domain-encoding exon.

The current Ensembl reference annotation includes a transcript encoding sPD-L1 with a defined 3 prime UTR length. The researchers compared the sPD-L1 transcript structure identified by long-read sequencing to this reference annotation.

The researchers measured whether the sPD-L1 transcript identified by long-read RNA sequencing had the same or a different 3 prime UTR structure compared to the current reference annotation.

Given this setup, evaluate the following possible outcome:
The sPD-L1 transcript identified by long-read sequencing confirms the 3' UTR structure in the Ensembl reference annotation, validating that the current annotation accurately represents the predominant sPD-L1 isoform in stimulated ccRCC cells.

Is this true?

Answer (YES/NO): NO